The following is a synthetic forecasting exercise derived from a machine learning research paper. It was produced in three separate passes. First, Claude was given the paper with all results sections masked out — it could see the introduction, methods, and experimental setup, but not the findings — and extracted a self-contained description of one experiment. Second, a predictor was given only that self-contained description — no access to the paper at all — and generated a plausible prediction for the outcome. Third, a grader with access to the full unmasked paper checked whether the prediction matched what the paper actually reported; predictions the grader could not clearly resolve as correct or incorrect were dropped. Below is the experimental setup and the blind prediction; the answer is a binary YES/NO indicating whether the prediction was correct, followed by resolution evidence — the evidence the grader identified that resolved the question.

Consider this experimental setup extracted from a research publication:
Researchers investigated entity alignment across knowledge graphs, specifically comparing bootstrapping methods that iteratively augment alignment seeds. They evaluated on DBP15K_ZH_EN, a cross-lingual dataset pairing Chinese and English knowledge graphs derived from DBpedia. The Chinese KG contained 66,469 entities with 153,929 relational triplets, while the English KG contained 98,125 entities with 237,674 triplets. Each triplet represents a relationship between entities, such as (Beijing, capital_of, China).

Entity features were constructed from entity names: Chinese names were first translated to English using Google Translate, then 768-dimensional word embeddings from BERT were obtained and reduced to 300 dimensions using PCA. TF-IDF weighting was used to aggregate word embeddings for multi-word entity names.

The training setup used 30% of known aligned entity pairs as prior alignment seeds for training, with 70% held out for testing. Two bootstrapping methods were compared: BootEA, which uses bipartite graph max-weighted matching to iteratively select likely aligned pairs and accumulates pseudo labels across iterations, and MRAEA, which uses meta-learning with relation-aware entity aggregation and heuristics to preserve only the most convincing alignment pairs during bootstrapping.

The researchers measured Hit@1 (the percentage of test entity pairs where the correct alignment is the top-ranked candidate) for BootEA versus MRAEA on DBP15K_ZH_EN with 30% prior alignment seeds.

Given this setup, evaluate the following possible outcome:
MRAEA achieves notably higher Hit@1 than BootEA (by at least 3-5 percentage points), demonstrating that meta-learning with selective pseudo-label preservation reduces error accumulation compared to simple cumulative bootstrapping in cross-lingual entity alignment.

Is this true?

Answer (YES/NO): YES